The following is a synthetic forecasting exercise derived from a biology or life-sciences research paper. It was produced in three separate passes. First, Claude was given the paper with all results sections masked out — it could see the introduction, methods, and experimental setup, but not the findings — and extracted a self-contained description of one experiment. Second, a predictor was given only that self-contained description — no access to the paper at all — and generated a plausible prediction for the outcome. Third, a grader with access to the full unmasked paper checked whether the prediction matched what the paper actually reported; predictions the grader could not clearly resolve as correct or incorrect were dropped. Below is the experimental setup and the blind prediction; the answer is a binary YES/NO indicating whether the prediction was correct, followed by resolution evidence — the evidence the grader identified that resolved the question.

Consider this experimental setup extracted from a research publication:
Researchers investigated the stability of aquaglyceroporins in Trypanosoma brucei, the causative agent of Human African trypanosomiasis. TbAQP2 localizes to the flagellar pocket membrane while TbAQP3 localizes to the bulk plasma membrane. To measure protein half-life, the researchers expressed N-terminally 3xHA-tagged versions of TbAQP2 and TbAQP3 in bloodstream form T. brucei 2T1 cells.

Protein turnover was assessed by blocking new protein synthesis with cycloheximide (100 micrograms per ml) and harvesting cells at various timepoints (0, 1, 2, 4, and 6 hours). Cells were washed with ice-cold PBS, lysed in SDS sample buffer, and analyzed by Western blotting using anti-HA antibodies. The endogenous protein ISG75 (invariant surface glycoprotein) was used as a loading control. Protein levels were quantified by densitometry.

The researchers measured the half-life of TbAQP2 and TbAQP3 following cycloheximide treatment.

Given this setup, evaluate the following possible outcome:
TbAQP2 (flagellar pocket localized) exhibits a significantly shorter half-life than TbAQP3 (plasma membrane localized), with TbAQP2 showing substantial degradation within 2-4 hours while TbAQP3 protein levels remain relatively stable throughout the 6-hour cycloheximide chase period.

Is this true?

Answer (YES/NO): NO